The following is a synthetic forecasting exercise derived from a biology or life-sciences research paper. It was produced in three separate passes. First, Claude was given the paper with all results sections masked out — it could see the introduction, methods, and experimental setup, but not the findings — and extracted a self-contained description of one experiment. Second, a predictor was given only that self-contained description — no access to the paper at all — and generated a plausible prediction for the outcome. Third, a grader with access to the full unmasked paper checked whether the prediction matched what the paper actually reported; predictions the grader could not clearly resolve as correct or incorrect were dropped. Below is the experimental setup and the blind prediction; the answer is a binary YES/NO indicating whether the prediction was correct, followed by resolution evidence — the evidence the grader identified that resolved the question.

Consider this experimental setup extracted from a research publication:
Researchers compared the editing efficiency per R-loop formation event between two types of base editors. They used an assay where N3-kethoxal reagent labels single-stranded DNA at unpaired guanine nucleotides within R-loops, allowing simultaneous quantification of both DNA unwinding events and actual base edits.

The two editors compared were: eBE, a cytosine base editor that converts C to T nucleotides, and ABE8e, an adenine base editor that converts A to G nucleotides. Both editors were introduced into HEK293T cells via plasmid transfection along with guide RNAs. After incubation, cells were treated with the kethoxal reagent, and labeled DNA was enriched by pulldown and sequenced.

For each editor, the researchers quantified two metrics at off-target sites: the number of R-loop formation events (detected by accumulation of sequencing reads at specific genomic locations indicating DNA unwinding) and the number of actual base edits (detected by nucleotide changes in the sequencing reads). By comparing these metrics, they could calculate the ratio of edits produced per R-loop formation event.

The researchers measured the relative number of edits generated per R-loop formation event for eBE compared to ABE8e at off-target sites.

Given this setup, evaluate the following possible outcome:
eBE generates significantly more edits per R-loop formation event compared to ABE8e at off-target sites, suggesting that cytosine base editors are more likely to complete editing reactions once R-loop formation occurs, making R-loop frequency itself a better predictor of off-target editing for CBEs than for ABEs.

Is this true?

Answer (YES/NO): YES